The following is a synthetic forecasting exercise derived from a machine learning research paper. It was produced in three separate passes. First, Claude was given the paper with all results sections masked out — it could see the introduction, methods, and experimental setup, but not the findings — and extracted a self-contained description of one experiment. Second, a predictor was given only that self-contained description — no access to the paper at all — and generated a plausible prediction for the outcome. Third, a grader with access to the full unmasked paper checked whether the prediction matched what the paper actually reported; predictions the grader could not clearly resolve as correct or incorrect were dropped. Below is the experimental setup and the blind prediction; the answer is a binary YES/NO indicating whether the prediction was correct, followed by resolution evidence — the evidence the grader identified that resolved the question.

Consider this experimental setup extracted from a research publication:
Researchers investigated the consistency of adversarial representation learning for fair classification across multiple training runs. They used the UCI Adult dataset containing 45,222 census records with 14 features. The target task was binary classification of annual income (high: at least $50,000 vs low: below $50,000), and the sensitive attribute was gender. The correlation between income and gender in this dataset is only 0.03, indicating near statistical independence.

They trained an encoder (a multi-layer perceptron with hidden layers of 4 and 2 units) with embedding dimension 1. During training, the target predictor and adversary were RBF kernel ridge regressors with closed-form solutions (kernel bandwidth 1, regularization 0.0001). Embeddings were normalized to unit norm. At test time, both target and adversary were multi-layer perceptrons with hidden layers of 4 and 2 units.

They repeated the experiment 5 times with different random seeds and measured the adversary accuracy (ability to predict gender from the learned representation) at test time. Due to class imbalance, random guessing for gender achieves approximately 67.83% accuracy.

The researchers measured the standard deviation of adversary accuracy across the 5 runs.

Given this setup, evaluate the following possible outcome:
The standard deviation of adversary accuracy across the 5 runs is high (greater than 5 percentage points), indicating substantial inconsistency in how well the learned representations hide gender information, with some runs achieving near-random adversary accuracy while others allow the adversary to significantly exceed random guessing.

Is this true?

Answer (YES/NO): NO